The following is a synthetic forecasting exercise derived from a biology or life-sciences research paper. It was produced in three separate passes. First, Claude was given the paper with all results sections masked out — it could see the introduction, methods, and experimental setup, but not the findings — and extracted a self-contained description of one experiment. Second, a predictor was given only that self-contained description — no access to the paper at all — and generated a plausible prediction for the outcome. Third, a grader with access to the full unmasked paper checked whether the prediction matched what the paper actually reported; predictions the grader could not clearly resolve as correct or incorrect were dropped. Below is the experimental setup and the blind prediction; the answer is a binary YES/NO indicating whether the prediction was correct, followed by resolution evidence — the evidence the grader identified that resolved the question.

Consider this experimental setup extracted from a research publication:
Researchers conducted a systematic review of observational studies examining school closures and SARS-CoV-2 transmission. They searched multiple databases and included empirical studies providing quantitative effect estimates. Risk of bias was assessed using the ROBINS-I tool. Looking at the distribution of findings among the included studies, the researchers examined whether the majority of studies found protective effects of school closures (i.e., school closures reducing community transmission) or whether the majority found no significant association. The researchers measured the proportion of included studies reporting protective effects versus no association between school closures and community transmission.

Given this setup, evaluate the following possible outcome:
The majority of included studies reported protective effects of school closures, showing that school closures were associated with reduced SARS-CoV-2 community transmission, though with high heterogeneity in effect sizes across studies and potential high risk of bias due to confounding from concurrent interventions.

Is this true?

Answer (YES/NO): YES